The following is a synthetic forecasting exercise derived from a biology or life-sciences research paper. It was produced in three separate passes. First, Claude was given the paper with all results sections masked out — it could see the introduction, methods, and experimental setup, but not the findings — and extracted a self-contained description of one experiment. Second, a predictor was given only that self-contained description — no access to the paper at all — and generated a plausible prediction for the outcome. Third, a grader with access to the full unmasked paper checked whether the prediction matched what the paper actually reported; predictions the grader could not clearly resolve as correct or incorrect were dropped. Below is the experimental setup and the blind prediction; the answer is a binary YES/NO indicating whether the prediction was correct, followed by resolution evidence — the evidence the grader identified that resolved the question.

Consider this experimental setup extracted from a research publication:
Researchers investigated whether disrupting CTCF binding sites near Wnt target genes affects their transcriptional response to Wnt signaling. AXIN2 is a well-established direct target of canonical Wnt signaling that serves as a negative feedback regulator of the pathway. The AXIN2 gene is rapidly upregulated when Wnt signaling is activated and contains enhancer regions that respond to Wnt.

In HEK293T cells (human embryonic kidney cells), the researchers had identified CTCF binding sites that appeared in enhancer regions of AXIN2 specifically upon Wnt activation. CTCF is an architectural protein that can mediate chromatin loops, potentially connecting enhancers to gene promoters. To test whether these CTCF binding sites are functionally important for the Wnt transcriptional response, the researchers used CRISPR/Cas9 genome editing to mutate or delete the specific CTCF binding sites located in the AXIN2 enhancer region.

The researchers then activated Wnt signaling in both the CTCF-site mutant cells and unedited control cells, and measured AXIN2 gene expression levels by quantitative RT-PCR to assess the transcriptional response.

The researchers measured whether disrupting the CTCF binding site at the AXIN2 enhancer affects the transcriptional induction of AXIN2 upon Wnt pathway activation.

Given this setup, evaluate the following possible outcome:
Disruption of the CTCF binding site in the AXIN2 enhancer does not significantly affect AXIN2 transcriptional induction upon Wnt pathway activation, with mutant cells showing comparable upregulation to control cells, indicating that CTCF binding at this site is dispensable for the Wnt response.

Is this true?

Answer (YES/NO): NO